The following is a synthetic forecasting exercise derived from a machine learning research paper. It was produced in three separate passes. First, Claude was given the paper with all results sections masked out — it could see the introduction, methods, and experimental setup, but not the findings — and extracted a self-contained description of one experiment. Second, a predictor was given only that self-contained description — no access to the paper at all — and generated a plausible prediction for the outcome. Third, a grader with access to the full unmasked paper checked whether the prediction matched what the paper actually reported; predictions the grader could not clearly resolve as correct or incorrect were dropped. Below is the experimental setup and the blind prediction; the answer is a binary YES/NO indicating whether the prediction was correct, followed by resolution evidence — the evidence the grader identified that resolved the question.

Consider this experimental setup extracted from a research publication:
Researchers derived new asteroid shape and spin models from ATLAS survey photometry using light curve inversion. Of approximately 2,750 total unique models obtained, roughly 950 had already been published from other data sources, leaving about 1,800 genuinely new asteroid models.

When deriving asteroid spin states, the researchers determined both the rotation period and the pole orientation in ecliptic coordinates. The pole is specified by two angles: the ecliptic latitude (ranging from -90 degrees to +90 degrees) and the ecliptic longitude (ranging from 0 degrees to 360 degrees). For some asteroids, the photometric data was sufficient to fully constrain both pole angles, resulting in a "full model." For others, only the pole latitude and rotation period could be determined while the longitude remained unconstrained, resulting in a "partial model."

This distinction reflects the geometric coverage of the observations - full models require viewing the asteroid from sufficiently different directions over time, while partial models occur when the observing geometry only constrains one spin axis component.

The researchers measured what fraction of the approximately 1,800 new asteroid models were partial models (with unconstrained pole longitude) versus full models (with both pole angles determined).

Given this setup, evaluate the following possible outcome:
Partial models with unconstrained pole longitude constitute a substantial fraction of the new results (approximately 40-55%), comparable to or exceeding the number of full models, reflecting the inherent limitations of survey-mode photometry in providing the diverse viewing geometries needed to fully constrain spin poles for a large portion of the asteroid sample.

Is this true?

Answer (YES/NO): YES